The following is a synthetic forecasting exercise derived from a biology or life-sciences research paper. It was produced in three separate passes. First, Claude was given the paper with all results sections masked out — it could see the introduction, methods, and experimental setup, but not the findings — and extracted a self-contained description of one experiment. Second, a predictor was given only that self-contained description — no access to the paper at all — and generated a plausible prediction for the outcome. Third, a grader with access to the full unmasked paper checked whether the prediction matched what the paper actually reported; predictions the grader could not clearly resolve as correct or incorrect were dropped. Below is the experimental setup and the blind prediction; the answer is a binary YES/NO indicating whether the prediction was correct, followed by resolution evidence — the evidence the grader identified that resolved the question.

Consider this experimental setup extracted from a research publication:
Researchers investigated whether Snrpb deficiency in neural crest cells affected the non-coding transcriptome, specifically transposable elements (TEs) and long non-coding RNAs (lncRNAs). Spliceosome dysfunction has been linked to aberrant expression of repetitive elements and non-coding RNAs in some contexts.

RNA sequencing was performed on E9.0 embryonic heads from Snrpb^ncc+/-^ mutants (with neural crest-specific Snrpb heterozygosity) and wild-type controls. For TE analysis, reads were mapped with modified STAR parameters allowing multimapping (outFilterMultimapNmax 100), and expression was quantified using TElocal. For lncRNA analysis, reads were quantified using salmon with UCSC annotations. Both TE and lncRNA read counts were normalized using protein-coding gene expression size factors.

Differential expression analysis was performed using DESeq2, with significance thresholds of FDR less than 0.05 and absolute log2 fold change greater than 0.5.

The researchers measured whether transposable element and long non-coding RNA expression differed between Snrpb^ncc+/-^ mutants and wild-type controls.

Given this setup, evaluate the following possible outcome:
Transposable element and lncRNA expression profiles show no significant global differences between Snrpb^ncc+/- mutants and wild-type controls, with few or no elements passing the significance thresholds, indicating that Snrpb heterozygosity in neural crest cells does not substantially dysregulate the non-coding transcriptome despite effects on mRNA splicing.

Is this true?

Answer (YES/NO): YES